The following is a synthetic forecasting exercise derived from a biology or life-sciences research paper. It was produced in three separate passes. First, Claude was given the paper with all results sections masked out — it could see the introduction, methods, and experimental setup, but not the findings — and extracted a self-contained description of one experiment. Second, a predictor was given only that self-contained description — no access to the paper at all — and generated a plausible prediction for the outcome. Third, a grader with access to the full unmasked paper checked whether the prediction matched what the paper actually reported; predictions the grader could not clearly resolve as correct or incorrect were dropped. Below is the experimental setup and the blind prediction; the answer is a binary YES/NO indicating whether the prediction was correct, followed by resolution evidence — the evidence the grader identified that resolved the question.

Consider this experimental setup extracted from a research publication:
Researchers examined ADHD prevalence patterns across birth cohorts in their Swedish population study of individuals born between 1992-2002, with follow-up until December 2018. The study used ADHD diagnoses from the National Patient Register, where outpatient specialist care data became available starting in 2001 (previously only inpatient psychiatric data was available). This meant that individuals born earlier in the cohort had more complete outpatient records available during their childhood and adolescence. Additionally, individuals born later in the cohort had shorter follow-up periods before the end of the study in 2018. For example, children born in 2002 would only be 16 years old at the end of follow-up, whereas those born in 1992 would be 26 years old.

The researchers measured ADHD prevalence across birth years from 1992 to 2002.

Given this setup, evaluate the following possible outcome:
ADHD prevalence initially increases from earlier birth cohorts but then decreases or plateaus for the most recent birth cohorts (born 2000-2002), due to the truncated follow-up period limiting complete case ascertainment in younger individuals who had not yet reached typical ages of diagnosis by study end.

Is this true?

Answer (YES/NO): YES